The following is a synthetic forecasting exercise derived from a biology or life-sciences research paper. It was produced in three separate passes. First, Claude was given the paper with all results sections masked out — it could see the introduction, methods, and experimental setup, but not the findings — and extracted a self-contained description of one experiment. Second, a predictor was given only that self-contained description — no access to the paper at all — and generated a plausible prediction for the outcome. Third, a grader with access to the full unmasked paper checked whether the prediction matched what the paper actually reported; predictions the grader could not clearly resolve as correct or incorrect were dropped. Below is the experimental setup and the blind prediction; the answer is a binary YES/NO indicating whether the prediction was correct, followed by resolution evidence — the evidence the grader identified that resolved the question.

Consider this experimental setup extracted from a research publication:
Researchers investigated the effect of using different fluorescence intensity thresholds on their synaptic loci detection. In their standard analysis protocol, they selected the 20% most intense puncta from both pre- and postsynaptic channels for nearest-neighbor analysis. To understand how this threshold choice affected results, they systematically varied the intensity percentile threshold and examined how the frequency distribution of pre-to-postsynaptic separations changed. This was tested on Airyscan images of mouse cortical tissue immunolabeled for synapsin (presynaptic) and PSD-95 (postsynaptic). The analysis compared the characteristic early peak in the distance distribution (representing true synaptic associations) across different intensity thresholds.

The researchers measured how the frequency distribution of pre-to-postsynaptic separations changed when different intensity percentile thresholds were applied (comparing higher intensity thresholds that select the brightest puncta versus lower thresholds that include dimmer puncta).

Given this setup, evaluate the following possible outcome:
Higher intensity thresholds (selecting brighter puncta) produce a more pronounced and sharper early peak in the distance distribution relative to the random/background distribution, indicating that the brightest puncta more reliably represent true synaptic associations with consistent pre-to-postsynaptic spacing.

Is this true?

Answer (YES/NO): YES